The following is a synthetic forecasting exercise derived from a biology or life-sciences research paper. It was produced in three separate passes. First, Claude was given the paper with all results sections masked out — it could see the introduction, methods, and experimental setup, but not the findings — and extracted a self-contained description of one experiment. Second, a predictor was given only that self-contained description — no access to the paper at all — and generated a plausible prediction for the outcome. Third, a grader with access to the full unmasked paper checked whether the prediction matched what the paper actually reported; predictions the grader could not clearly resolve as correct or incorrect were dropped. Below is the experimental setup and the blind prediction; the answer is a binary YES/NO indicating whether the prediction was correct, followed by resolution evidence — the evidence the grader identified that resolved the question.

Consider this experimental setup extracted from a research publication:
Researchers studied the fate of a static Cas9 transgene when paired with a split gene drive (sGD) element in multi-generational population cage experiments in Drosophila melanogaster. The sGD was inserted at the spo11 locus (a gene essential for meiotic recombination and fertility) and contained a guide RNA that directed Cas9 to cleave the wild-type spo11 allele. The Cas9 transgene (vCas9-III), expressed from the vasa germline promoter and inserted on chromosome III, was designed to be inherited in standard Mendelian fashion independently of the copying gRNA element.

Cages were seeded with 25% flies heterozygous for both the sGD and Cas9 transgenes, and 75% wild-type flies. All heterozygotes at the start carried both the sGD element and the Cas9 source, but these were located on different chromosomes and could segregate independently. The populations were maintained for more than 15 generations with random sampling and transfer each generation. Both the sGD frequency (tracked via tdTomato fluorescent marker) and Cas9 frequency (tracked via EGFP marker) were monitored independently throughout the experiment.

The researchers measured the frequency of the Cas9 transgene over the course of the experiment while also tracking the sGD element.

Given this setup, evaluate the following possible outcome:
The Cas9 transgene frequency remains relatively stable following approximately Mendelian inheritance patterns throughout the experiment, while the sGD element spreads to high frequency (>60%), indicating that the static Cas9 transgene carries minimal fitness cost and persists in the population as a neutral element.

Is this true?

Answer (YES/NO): NO